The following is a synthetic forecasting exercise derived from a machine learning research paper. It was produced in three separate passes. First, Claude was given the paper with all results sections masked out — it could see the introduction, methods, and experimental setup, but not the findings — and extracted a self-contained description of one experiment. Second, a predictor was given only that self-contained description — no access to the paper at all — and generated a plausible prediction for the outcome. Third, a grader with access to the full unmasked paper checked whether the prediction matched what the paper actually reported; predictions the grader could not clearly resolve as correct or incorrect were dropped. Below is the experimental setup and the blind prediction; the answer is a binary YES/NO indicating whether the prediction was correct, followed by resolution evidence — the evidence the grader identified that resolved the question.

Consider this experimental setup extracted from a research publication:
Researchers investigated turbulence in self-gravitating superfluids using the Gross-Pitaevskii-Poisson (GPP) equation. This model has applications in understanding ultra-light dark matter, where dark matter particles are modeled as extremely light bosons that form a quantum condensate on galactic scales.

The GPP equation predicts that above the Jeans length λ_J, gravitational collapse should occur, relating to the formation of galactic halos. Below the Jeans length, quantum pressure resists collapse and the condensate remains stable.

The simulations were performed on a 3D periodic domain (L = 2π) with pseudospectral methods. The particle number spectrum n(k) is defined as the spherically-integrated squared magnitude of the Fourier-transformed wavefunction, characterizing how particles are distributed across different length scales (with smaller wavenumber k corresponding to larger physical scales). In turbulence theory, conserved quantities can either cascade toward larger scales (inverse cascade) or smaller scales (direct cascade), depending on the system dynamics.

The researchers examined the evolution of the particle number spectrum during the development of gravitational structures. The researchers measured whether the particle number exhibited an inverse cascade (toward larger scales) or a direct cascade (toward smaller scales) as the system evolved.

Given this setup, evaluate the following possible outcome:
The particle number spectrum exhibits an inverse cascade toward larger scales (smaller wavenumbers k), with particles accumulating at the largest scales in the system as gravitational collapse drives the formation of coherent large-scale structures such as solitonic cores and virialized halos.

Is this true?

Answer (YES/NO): YES